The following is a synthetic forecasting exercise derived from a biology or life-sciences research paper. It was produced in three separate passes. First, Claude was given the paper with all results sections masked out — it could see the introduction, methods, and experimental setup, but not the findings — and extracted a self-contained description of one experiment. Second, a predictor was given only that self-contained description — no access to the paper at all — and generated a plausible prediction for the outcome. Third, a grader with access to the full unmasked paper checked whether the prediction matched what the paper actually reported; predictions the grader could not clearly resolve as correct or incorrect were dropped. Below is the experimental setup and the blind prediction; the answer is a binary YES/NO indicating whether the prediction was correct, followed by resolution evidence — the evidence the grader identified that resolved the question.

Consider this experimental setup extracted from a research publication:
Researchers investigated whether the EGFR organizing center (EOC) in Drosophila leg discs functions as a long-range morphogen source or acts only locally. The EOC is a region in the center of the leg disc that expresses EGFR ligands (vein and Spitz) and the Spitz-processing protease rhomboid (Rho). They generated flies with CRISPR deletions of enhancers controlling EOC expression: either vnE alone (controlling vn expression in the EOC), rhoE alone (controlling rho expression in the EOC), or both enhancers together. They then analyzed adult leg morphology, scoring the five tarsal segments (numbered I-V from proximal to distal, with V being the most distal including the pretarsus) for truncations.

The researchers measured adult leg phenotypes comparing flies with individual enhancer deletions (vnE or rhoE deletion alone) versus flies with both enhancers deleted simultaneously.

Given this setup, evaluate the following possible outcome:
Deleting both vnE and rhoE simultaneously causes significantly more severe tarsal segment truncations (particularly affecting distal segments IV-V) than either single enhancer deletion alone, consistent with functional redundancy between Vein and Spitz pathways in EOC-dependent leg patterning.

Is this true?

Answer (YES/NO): YES